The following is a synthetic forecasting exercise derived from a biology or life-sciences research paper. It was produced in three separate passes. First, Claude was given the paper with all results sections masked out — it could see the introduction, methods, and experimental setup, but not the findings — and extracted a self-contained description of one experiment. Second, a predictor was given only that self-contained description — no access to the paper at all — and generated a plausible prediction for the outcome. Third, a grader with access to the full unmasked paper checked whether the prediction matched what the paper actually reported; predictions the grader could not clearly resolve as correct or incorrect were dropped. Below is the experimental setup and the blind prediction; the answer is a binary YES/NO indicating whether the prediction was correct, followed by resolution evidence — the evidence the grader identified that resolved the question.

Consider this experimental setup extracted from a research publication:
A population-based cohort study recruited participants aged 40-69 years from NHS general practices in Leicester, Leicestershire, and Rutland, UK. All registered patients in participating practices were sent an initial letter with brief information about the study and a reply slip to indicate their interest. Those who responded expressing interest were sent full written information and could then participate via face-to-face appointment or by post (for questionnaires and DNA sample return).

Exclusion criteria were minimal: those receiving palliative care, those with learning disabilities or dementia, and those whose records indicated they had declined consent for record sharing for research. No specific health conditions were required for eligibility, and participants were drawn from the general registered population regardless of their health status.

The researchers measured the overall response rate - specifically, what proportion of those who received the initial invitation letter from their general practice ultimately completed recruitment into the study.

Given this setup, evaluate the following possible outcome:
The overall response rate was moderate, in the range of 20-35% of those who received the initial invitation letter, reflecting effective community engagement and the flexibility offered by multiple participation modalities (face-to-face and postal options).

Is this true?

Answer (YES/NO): NO